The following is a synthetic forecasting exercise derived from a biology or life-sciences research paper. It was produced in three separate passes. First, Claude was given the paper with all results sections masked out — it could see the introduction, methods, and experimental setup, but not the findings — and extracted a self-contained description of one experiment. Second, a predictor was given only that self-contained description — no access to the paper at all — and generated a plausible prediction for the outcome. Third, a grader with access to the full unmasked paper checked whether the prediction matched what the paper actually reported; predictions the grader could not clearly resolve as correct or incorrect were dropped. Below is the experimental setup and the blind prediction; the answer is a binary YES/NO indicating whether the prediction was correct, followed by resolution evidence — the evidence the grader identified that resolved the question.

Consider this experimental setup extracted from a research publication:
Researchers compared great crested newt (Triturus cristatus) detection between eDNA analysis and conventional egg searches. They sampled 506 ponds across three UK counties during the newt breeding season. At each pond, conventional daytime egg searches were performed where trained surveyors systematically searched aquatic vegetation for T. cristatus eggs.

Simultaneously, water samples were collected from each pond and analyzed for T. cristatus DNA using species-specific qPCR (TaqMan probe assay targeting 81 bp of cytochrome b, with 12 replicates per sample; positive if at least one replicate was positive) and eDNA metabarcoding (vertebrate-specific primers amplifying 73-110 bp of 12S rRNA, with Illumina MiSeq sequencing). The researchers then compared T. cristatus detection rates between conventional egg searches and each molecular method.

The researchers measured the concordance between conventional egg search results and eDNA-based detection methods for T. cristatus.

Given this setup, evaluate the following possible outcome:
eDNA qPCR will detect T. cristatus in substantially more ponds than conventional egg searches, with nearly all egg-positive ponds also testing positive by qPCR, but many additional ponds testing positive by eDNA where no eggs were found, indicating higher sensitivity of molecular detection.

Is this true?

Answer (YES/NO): YES